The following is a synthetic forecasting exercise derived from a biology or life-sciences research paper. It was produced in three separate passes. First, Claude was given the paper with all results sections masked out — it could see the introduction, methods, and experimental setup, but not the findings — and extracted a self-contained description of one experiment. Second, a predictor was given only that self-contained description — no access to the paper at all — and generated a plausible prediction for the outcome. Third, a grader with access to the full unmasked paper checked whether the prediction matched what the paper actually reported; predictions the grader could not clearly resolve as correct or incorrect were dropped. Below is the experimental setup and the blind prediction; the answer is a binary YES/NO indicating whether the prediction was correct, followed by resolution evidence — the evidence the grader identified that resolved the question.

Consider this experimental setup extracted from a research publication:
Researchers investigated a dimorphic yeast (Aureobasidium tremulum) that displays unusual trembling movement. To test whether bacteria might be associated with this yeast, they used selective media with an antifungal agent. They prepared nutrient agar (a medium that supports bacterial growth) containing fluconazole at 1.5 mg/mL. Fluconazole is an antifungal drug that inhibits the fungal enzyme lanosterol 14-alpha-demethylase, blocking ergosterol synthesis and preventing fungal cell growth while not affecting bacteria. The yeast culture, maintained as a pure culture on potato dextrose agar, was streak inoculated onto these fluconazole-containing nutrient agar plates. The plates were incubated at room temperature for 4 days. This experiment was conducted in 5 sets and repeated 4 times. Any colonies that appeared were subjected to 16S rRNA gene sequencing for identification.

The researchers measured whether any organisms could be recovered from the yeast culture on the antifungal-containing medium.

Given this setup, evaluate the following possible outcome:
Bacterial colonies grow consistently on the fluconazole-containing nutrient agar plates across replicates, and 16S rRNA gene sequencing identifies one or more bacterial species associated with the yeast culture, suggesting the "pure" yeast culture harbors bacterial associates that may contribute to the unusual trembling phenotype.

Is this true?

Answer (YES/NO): YES